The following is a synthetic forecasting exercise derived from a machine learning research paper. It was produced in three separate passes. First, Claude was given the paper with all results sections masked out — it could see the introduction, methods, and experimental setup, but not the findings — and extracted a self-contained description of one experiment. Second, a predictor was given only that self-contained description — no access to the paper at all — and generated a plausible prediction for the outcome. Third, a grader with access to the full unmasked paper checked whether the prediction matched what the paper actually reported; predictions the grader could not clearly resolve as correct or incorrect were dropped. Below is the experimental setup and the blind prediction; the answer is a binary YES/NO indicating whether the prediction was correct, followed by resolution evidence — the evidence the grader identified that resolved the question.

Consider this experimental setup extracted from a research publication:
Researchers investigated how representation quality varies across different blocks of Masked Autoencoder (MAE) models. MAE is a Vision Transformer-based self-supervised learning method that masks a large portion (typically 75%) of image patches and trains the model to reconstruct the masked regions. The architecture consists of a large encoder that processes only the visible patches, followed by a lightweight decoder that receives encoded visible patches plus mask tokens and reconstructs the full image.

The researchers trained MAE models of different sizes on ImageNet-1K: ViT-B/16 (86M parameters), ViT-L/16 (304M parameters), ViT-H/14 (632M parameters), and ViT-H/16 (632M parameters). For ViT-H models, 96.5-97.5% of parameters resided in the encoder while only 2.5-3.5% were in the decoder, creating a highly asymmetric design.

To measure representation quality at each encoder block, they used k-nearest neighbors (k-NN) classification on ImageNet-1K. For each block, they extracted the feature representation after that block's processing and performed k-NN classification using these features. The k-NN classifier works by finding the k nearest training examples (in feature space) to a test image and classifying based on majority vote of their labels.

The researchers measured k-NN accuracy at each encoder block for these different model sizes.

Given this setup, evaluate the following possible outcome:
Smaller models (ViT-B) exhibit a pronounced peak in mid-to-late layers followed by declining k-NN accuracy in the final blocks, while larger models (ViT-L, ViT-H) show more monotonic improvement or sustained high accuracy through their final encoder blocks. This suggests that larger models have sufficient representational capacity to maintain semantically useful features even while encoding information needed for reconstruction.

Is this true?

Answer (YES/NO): NO